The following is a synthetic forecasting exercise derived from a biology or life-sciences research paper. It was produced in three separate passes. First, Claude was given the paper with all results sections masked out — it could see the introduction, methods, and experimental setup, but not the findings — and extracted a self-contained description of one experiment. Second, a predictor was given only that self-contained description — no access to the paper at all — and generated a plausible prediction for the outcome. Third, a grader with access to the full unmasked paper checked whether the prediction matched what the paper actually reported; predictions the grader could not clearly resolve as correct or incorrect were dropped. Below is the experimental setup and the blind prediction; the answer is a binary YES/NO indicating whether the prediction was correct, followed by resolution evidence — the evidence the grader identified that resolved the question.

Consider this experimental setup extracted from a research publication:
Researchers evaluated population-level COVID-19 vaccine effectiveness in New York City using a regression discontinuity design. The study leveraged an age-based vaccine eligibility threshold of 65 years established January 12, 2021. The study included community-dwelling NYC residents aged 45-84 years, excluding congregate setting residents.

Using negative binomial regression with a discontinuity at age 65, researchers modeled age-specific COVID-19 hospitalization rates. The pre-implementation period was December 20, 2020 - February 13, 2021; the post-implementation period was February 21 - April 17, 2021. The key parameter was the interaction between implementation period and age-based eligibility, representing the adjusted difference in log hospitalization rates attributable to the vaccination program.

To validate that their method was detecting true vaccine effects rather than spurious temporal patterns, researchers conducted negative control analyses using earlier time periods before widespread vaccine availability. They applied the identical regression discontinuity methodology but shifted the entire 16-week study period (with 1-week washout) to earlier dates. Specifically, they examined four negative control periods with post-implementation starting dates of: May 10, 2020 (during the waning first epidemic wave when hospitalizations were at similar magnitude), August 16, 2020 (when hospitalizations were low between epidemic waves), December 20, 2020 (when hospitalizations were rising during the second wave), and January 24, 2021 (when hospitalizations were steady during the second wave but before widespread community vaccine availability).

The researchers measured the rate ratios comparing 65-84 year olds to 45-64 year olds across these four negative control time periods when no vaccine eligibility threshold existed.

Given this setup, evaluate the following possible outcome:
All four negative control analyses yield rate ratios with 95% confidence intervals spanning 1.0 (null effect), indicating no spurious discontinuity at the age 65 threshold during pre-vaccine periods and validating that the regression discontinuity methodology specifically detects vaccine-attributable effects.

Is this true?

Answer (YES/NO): YES